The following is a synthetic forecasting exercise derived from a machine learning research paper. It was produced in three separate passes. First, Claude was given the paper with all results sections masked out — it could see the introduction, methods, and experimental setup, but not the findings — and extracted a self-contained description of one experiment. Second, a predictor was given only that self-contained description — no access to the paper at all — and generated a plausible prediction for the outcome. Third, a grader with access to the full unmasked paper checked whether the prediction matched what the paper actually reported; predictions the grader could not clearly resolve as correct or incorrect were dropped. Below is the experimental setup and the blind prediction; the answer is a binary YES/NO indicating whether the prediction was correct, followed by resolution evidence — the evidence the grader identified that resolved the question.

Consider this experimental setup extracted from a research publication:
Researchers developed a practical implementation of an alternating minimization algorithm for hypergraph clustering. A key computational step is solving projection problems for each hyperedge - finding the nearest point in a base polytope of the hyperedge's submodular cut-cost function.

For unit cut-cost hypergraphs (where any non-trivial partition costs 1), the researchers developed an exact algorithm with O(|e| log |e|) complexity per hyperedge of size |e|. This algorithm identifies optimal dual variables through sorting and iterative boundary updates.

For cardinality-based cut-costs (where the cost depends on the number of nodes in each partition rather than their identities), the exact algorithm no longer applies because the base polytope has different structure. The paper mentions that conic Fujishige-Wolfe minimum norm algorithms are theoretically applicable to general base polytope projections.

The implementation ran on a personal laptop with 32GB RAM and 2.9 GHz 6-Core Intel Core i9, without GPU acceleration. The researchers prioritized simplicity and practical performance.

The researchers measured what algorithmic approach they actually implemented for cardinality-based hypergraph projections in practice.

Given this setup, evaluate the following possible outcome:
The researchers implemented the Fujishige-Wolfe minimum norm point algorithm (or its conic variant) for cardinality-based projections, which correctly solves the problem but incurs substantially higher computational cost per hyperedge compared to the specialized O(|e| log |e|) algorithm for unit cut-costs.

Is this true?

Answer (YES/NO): NO